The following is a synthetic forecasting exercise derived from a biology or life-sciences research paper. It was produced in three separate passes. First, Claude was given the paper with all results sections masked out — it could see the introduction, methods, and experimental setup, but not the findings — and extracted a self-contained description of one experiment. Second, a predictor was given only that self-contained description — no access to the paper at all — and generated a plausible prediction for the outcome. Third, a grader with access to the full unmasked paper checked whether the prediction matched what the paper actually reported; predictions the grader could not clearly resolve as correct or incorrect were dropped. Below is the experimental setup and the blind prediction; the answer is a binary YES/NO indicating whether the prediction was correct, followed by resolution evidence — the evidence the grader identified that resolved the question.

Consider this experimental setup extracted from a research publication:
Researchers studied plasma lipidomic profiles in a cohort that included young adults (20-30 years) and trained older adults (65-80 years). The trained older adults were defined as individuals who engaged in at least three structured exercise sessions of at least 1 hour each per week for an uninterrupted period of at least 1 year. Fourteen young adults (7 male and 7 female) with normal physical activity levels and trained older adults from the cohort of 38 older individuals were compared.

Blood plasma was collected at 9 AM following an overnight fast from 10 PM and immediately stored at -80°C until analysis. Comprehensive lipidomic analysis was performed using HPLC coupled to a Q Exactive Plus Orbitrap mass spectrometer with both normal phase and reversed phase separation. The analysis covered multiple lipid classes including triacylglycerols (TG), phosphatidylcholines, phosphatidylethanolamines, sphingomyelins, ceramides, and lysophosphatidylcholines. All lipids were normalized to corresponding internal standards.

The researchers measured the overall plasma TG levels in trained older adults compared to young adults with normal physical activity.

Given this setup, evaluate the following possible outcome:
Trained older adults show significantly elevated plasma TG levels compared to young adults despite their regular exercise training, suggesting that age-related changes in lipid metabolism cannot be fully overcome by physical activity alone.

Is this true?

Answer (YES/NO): YES